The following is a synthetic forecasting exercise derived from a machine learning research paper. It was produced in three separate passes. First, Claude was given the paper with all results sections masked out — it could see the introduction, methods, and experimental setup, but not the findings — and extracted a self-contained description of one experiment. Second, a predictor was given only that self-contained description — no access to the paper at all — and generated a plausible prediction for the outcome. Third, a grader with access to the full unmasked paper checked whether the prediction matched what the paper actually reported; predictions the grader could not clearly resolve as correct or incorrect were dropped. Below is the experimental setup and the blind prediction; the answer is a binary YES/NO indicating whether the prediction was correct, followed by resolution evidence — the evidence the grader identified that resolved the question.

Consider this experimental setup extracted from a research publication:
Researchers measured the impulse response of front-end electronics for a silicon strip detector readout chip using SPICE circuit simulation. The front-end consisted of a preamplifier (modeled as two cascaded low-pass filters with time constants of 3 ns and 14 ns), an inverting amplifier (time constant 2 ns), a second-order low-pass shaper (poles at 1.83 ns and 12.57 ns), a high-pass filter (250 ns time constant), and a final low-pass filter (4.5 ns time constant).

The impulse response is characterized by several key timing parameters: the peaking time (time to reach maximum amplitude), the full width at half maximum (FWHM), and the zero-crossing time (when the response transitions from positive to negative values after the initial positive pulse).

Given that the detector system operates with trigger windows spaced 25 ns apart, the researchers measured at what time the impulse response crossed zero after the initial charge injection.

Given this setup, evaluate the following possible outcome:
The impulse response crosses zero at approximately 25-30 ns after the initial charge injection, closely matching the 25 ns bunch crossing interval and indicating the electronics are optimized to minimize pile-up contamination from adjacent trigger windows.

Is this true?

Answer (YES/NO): NO